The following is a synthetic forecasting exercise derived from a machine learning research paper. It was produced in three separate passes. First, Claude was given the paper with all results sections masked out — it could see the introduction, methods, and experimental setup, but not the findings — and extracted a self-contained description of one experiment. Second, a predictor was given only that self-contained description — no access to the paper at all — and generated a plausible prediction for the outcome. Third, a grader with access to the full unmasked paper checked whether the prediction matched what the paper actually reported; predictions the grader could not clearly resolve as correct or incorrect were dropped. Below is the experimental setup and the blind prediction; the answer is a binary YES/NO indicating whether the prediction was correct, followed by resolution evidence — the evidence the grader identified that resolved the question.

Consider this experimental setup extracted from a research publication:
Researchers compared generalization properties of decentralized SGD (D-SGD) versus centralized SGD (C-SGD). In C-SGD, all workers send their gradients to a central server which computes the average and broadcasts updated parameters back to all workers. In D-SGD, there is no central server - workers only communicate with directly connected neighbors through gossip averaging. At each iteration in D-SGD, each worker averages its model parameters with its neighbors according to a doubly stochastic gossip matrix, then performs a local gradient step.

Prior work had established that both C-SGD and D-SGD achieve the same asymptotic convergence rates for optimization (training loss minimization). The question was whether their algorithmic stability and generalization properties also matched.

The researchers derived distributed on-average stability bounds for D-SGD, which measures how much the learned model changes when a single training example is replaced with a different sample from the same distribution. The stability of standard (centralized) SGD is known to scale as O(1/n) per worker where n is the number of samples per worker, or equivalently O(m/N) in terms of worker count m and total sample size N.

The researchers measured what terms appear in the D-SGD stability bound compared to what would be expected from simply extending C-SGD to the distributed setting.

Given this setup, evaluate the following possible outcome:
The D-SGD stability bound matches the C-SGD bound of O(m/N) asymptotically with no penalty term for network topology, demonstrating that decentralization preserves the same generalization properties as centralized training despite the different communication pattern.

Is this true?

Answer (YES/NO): NO